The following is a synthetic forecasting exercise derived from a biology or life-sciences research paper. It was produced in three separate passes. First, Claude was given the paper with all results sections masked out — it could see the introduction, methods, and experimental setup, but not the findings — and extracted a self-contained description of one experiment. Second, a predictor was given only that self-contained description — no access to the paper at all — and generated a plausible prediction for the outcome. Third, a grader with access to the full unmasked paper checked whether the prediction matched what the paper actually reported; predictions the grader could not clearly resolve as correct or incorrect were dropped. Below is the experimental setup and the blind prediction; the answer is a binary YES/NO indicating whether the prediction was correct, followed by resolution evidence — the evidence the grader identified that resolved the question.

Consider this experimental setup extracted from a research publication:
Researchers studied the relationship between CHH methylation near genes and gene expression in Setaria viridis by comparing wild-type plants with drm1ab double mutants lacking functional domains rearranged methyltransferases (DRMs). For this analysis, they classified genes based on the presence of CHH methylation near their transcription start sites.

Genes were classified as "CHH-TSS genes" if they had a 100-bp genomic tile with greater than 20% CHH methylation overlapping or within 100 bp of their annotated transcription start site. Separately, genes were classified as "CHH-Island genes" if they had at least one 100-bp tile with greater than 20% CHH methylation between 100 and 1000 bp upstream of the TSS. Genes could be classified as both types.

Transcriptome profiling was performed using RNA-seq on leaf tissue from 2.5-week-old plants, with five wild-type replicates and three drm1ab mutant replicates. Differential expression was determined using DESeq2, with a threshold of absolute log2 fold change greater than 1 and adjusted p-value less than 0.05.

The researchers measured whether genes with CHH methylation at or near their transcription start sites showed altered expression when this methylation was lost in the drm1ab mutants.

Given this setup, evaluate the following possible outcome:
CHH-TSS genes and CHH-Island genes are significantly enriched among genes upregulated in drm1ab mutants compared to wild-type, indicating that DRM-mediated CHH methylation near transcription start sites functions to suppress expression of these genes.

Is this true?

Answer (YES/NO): NO